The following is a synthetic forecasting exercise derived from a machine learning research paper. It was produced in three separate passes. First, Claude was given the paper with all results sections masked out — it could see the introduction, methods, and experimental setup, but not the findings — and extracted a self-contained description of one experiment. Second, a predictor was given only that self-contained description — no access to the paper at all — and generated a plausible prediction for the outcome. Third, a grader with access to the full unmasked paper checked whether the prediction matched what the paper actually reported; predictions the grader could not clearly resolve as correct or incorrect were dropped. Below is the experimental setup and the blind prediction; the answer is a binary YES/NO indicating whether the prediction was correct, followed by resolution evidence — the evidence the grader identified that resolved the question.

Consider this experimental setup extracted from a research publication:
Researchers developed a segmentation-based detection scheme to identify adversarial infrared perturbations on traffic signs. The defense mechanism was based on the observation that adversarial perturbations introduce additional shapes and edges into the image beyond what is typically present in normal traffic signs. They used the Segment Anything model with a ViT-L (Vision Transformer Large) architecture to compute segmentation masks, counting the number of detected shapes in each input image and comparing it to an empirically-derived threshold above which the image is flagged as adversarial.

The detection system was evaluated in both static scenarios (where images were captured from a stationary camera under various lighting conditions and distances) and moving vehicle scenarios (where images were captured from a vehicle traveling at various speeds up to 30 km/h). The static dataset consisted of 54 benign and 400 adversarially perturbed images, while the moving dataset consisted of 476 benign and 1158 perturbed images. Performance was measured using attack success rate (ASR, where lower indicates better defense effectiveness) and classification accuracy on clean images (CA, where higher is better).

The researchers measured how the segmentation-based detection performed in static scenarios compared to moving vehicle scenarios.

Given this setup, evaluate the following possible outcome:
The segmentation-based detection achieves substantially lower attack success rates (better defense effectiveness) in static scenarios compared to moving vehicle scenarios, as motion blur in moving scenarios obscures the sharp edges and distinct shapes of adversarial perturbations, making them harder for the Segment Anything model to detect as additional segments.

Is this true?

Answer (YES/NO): NO